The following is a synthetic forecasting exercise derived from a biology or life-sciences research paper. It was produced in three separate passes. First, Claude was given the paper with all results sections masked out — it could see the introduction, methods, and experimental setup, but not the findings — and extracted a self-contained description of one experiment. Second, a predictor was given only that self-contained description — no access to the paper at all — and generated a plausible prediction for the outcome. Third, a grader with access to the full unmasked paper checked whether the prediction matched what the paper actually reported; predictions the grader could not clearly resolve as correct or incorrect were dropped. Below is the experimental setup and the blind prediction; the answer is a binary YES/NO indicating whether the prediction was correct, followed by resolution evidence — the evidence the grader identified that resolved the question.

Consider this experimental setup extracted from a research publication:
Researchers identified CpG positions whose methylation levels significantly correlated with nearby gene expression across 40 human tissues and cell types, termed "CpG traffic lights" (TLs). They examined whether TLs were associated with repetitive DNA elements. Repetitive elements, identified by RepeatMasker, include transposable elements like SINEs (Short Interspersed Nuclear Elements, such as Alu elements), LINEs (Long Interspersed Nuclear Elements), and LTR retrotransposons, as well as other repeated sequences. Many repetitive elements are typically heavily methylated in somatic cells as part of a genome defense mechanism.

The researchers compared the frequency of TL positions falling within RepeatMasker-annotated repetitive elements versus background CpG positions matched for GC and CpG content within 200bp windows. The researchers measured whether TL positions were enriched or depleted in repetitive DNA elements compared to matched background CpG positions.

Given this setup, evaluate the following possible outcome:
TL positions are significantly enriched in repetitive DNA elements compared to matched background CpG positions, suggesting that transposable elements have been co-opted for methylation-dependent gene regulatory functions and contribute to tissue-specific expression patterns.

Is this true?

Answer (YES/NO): NO